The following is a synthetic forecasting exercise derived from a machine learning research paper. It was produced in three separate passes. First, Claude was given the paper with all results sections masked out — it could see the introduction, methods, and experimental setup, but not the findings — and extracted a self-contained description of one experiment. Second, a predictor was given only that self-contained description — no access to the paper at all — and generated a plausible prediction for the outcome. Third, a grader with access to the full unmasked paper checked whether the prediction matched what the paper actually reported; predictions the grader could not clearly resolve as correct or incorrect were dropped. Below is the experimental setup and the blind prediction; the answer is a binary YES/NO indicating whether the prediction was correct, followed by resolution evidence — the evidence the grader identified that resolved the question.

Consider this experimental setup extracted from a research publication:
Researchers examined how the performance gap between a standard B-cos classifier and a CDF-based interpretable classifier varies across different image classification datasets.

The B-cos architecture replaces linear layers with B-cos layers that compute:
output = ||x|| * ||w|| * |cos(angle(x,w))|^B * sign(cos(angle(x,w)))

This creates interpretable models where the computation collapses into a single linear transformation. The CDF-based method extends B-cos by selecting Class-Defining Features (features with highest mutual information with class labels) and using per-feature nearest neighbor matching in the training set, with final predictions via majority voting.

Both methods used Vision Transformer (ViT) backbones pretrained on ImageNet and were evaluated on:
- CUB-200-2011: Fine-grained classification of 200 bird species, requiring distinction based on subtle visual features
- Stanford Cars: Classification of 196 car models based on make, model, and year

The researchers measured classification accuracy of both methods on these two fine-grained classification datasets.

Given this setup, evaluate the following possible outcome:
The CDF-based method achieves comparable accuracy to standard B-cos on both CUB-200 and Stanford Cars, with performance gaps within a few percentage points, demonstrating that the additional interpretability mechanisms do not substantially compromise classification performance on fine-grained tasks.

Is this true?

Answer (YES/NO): NO